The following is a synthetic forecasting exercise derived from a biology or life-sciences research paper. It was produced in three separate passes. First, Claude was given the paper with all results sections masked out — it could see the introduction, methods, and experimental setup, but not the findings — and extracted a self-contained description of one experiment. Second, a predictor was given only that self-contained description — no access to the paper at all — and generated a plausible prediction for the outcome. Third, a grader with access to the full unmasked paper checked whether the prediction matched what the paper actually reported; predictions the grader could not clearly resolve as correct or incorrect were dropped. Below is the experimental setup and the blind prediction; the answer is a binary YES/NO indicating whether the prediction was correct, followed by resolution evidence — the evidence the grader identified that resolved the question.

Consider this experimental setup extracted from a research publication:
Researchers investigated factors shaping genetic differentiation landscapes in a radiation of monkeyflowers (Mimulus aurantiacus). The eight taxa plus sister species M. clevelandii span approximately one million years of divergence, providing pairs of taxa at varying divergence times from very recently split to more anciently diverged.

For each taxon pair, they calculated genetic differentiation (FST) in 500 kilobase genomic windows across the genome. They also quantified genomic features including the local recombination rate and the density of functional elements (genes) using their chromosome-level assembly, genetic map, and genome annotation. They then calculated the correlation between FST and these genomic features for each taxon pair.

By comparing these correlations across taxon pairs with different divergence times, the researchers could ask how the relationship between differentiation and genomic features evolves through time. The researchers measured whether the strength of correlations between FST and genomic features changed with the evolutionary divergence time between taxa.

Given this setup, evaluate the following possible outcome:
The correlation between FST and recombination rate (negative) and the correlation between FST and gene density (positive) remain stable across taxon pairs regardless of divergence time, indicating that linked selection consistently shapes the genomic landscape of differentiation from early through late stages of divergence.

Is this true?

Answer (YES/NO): NO